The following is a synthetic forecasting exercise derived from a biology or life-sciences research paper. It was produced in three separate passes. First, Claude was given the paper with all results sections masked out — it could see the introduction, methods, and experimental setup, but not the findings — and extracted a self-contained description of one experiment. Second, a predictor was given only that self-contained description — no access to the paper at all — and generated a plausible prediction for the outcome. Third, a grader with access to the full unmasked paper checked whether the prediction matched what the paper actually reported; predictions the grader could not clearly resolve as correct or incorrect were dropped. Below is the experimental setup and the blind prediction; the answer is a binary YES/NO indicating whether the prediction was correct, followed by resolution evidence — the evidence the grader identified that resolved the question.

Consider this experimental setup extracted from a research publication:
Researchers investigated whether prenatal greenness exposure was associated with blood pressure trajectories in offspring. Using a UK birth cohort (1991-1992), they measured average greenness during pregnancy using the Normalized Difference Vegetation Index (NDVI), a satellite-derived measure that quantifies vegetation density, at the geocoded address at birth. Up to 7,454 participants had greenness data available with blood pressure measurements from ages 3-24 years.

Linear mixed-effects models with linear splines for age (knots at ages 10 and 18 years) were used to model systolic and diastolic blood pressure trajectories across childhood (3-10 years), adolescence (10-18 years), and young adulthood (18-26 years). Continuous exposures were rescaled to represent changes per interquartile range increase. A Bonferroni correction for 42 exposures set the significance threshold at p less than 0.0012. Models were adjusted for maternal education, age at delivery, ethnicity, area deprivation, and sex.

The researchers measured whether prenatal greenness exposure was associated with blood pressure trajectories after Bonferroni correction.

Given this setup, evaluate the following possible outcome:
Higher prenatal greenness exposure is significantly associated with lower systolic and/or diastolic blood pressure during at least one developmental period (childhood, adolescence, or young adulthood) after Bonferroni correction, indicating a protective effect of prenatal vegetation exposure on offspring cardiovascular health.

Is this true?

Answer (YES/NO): NO